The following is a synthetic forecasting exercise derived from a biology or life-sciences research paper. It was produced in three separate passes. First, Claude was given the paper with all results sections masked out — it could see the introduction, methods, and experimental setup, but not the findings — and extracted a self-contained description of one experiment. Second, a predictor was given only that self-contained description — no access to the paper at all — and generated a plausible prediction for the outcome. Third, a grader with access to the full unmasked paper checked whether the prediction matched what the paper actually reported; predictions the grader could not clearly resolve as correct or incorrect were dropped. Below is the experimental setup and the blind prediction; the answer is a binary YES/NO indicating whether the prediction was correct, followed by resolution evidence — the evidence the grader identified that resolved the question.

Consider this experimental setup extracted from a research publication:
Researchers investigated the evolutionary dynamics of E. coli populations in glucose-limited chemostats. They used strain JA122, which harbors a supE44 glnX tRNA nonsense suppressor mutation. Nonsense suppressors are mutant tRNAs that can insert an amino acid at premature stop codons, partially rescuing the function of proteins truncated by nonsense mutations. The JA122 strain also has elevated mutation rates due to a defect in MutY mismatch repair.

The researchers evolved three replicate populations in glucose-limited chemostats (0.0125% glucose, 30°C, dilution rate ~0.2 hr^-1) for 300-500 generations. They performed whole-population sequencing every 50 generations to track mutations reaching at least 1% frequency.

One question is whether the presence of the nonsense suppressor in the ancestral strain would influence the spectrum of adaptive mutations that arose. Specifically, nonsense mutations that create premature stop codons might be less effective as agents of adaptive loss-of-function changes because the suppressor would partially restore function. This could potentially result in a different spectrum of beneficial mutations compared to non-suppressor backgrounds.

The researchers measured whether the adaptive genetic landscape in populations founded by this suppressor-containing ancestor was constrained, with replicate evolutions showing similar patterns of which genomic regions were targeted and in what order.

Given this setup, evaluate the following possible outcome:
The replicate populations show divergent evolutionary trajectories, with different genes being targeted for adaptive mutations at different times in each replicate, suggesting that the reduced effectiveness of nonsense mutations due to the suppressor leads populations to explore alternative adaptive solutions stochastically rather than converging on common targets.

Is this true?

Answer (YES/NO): NO